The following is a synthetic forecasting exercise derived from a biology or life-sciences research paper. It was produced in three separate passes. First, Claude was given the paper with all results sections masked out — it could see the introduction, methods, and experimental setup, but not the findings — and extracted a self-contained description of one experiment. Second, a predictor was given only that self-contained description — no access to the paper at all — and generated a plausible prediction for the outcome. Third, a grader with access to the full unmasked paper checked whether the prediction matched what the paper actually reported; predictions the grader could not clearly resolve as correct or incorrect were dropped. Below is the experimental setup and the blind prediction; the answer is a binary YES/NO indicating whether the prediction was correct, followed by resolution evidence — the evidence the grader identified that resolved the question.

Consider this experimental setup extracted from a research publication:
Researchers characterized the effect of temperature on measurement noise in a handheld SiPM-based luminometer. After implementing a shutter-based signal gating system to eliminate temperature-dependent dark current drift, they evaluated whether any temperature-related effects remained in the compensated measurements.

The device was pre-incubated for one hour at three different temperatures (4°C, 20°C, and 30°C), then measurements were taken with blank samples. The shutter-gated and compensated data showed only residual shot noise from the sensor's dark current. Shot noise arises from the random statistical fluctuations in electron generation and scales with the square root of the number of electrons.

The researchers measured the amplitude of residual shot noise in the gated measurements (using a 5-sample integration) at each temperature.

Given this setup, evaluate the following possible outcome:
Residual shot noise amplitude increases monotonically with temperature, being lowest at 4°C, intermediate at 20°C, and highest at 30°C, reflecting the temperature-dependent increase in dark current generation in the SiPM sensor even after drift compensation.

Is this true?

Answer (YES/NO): YES